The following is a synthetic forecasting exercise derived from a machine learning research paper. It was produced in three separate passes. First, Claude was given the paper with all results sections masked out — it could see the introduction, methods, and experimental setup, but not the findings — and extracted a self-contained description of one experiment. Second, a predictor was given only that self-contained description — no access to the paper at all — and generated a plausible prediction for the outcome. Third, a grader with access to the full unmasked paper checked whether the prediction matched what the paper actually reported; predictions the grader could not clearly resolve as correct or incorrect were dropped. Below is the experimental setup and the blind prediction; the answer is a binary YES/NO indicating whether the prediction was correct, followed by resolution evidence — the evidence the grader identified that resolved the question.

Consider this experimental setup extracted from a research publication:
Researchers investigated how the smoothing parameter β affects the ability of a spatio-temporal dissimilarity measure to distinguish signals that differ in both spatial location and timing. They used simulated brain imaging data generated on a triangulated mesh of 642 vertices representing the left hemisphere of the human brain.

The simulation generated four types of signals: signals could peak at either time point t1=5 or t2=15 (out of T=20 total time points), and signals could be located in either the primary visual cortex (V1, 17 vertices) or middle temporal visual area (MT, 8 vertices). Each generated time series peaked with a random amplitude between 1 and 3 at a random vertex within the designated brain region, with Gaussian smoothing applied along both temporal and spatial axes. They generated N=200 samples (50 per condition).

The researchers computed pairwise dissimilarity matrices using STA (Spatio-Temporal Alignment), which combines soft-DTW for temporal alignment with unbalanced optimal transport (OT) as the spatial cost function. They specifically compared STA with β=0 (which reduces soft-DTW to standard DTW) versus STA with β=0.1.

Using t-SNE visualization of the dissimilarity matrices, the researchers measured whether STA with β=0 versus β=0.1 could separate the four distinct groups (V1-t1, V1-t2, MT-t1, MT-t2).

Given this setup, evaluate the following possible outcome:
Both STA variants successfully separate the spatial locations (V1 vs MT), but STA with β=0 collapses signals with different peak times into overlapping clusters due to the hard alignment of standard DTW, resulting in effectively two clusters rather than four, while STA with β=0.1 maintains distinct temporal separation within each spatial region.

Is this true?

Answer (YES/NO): YES